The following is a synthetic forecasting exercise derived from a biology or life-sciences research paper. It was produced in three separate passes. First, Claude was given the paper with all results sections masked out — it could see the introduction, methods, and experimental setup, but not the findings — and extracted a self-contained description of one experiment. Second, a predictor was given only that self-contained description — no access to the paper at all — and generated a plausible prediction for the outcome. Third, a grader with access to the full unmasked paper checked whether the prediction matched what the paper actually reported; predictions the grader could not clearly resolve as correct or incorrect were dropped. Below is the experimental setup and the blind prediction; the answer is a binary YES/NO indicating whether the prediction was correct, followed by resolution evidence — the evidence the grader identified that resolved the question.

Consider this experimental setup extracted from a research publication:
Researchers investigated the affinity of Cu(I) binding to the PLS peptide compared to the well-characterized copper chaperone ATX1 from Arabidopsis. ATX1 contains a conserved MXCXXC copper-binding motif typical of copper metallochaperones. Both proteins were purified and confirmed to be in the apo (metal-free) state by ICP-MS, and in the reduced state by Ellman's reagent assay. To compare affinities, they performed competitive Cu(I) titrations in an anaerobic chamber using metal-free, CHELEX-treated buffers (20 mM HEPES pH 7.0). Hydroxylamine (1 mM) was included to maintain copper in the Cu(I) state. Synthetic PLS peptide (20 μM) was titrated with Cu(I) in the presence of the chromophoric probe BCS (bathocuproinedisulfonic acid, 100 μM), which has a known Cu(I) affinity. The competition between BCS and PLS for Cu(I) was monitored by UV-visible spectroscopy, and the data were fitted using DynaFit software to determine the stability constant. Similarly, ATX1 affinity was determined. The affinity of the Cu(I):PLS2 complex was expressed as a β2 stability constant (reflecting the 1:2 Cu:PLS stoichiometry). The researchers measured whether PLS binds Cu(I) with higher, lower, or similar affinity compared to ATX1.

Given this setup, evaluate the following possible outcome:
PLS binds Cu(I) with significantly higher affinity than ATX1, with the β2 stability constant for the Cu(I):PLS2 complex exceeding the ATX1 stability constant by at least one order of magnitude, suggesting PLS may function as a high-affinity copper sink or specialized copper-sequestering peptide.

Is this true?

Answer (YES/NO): NO